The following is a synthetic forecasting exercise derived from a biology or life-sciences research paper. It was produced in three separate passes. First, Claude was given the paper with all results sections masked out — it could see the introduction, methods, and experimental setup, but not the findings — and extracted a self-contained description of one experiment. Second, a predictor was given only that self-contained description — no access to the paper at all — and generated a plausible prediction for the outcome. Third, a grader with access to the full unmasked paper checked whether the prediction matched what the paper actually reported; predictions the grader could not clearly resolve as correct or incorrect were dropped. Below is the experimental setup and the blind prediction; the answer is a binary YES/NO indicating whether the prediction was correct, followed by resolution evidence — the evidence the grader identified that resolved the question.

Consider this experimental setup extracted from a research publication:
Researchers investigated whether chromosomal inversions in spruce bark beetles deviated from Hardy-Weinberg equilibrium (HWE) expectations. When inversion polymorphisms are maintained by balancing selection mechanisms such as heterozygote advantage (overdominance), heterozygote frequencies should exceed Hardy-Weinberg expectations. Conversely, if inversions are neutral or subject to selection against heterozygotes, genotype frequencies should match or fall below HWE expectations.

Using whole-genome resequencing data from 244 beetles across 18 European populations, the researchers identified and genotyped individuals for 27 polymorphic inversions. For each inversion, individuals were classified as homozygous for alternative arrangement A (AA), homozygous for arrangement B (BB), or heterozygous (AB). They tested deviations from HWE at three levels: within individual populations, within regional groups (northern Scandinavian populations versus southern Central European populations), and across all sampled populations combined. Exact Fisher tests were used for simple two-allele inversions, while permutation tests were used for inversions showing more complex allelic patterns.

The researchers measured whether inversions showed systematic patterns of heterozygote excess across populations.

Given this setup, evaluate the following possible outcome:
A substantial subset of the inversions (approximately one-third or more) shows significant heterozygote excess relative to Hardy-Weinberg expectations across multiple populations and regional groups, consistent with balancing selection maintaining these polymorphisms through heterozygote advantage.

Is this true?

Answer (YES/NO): NO